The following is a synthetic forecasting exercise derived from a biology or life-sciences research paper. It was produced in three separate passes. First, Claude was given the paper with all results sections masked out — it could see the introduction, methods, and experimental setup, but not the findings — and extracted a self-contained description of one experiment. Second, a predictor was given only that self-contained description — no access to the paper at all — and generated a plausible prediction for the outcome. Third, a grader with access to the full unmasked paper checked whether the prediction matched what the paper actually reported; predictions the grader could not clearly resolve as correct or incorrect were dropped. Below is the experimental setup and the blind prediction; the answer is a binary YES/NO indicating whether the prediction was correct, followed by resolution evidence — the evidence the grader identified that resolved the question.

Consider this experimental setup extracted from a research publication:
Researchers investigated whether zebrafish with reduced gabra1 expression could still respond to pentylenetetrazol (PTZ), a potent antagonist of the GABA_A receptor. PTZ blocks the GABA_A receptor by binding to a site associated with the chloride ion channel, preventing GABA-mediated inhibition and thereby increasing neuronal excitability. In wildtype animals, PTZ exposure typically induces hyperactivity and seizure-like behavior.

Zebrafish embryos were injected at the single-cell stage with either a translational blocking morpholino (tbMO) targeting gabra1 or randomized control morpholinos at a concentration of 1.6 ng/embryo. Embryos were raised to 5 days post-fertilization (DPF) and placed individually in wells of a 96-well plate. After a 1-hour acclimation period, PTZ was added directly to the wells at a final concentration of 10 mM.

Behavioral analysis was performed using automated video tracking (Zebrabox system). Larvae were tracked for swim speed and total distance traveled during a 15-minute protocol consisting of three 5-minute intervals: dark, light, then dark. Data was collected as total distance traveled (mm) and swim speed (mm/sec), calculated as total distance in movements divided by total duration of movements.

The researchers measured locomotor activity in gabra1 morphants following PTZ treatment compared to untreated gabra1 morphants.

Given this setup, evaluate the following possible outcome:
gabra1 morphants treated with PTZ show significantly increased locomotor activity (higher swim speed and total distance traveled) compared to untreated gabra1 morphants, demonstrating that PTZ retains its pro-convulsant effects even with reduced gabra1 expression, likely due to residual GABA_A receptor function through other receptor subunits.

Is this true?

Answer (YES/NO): YES